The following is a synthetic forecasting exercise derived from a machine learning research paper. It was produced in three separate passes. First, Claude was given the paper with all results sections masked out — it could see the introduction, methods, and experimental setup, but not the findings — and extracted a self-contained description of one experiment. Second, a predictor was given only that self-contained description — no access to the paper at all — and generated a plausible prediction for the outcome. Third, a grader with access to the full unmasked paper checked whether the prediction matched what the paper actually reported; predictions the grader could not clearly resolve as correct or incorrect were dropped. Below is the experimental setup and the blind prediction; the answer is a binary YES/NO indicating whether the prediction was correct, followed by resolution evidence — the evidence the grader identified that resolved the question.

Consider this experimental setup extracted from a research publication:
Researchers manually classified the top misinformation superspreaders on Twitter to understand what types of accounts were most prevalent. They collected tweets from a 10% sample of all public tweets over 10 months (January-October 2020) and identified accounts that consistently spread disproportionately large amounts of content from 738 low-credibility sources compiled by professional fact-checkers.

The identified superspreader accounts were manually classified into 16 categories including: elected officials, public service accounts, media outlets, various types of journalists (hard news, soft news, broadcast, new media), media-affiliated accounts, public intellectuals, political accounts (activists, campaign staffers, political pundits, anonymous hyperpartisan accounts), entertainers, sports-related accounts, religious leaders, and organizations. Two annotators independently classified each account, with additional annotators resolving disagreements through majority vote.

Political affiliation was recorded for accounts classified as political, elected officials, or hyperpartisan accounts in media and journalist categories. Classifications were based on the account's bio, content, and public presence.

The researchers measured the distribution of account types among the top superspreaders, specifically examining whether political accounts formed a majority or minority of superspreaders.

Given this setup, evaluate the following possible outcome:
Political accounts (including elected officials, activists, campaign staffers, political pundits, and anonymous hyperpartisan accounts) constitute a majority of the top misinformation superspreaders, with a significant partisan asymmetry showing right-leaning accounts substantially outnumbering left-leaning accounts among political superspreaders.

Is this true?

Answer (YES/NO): YES